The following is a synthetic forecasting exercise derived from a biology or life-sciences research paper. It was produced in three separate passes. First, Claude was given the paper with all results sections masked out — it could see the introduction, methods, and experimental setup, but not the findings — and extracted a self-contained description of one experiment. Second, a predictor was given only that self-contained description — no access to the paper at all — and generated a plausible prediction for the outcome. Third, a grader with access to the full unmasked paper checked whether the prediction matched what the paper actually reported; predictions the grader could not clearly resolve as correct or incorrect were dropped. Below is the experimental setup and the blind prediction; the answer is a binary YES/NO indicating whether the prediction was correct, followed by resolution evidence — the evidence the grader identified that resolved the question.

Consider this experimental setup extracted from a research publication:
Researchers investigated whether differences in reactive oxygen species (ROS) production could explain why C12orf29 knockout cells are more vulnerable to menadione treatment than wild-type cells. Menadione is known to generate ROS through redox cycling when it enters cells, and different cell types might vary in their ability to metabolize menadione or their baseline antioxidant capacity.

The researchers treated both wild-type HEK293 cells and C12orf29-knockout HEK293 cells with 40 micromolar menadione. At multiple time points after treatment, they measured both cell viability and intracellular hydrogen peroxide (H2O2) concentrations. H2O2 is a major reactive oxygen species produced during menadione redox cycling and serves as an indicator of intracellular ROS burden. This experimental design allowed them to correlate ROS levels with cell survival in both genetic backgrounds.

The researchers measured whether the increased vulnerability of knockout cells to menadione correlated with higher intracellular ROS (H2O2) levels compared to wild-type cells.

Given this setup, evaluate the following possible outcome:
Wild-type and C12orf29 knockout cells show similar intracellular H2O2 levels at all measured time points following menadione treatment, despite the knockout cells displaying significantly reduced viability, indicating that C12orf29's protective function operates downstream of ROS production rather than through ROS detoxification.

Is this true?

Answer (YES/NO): YES